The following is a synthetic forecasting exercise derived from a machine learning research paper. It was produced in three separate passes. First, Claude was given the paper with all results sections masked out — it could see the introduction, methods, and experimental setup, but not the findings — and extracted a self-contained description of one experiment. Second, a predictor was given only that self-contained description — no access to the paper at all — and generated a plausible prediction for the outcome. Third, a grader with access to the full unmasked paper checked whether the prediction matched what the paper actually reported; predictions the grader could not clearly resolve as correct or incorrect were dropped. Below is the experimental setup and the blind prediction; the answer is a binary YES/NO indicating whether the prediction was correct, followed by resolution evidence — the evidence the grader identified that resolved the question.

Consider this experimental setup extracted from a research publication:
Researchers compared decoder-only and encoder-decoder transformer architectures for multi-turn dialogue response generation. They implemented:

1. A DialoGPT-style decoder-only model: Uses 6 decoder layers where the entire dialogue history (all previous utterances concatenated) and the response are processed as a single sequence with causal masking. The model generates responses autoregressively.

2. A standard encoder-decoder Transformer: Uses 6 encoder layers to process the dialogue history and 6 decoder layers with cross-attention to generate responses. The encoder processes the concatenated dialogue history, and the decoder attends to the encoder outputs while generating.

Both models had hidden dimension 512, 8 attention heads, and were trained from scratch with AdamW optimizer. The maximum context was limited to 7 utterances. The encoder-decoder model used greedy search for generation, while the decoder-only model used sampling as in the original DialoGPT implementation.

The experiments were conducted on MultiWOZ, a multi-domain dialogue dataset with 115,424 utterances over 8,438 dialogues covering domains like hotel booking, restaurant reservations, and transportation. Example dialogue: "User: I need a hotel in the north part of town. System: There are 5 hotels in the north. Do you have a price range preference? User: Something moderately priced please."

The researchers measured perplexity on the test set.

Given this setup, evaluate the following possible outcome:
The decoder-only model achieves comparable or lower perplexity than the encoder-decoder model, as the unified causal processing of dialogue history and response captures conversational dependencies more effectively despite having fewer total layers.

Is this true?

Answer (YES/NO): NO